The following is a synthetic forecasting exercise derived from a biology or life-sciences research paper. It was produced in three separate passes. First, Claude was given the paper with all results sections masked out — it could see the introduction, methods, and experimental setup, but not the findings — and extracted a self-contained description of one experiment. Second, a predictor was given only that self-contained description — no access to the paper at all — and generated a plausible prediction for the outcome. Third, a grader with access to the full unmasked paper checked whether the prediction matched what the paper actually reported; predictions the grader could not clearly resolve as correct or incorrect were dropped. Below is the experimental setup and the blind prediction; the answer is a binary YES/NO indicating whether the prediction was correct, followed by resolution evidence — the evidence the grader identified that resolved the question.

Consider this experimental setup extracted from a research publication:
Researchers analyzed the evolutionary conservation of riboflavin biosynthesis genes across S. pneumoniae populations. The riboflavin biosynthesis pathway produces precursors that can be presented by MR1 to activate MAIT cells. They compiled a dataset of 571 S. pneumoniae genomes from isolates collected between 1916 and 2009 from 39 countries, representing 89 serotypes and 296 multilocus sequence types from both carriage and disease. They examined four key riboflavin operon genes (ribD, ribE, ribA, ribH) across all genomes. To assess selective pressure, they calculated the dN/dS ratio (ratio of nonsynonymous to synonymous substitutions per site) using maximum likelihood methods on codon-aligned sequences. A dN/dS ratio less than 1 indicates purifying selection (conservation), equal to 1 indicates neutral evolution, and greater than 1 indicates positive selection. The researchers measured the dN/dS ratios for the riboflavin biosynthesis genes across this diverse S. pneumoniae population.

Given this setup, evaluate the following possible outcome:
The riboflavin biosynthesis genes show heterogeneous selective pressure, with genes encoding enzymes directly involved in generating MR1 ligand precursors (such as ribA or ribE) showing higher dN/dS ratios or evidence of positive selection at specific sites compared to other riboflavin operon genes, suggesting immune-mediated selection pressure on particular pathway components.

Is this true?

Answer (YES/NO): NO